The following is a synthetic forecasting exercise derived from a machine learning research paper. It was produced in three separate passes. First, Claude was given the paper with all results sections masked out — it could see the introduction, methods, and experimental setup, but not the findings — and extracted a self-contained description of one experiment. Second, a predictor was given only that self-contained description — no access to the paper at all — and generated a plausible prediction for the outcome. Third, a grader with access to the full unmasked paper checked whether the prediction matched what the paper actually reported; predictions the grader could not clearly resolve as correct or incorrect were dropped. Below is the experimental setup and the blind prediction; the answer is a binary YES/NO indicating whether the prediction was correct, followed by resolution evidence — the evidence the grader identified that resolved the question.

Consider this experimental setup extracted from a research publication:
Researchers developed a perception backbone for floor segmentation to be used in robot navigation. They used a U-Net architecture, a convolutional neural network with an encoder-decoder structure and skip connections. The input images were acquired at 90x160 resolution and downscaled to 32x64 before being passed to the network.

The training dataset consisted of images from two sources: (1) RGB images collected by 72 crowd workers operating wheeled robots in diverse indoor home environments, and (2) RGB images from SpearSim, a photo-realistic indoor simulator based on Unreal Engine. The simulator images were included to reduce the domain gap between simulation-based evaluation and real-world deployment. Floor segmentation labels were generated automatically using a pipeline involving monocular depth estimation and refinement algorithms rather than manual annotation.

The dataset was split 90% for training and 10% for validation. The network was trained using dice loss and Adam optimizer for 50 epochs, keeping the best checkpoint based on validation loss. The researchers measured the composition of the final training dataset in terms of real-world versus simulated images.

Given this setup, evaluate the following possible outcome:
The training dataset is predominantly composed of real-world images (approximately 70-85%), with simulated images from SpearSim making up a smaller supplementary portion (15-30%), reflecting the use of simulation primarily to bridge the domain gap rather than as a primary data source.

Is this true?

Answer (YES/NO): NO